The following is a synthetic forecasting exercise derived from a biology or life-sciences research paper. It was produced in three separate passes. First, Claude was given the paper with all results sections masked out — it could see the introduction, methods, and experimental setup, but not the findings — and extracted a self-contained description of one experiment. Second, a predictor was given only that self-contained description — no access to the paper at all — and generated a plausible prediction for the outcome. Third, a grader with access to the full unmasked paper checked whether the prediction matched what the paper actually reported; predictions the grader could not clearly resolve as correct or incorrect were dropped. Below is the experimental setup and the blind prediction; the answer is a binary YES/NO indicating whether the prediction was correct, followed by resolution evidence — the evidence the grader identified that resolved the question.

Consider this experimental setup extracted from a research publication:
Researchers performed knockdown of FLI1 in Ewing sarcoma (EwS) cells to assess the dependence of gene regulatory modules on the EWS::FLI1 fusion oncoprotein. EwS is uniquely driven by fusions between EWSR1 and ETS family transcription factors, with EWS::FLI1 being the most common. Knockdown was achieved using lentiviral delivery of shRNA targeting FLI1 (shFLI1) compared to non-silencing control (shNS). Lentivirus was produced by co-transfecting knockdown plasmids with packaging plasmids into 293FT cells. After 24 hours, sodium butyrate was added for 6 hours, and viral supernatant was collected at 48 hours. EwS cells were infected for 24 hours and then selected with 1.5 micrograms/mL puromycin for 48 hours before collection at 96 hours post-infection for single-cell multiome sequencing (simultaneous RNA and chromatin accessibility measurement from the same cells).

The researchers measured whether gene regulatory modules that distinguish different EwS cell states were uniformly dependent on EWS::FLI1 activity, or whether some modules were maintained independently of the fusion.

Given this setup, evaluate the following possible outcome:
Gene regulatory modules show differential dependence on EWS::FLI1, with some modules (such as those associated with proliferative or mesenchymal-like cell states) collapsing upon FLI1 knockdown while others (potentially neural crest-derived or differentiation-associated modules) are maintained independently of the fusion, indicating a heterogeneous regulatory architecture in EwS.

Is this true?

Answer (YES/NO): NO